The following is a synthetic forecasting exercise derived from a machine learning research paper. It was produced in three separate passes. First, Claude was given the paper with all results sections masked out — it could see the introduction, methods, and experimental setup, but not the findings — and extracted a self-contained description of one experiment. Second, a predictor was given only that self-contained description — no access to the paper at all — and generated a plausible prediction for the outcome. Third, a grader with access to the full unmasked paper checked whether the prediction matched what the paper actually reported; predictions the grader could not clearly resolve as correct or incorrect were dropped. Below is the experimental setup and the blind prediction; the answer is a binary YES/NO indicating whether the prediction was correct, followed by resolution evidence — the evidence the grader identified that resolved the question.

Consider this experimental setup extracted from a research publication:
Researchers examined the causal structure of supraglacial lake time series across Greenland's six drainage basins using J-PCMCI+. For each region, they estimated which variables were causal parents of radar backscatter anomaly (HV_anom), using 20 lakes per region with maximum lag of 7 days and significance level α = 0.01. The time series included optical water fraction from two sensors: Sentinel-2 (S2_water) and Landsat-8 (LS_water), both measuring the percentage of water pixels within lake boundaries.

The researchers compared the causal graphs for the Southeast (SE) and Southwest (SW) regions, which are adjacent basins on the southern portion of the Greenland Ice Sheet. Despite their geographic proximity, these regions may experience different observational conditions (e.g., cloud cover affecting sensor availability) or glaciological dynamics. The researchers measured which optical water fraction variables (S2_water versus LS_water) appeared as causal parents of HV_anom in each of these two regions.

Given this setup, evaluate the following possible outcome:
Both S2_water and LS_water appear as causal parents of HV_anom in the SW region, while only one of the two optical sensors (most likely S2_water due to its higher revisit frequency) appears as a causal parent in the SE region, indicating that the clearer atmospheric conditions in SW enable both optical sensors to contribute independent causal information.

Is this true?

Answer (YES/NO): NO